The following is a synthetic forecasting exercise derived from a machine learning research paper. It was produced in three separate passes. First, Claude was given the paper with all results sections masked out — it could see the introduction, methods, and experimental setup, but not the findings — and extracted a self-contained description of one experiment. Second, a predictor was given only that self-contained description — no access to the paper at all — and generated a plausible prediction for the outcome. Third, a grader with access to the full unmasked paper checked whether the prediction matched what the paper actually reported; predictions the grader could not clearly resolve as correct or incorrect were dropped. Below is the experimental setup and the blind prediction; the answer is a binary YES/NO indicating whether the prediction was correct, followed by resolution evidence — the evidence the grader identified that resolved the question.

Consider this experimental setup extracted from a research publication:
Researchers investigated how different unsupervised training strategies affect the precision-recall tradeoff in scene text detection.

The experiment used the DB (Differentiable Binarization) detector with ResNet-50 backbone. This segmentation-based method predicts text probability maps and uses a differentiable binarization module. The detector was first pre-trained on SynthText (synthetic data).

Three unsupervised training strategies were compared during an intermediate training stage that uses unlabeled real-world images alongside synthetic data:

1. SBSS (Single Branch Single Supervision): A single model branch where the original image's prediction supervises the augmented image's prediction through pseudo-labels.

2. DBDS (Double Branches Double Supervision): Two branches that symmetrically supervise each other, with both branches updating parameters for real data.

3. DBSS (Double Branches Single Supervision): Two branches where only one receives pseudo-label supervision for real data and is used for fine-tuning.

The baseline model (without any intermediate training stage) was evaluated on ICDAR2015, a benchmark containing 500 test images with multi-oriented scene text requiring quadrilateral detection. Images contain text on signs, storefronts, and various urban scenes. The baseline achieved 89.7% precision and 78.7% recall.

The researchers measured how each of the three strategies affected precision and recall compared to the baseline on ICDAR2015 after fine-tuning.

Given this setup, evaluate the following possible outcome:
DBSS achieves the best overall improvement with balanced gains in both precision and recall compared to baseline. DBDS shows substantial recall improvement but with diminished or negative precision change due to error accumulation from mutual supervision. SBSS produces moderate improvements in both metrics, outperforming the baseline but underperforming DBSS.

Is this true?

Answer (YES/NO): NO